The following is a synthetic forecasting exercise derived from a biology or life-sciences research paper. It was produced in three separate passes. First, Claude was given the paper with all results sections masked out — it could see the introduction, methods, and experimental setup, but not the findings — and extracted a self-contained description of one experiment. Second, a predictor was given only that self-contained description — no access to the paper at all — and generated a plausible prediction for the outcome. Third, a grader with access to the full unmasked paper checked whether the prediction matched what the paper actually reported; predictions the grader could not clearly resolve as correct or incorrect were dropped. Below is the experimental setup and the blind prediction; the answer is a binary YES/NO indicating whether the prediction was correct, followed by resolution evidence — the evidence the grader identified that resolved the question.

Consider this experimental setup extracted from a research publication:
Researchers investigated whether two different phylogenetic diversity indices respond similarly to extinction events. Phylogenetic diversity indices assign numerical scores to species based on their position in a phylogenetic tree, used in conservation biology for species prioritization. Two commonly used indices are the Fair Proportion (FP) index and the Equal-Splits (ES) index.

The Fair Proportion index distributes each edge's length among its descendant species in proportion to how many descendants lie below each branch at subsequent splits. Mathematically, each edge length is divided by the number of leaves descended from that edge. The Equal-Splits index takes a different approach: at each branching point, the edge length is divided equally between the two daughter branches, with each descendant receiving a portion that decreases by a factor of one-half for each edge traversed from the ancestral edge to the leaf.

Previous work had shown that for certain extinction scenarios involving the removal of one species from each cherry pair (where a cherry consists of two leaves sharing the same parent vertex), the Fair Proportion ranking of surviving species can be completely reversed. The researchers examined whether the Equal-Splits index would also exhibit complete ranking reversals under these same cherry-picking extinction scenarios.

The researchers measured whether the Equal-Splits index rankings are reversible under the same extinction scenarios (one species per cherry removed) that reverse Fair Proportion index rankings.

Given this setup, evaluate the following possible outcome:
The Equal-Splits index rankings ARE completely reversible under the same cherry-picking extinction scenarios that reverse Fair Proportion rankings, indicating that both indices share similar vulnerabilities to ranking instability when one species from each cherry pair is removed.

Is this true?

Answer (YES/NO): NO